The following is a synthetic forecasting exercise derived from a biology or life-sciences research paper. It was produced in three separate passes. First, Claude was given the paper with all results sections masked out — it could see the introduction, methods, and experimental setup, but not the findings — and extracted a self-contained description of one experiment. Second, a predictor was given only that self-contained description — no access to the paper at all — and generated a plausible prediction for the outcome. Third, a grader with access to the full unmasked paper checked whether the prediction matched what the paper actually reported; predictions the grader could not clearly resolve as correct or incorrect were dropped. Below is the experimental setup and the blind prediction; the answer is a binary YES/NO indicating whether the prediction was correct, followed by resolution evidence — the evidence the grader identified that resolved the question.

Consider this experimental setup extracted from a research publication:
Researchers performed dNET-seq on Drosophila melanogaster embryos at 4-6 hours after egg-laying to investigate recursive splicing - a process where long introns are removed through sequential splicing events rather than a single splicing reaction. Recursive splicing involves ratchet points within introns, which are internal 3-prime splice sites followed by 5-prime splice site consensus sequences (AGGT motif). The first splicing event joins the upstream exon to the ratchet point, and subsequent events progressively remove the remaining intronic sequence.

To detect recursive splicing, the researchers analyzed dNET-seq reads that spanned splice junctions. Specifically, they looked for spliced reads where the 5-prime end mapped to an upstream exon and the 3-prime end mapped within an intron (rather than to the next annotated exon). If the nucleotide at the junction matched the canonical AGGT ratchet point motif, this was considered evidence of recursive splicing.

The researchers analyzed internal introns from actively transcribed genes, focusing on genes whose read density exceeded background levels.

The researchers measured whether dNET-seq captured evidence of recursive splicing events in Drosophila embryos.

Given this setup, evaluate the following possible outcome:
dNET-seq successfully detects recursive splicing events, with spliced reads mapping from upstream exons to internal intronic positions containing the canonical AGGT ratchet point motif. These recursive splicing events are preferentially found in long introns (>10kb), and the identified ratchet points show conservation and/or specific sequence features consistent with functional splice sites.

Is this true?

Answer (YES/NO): NO